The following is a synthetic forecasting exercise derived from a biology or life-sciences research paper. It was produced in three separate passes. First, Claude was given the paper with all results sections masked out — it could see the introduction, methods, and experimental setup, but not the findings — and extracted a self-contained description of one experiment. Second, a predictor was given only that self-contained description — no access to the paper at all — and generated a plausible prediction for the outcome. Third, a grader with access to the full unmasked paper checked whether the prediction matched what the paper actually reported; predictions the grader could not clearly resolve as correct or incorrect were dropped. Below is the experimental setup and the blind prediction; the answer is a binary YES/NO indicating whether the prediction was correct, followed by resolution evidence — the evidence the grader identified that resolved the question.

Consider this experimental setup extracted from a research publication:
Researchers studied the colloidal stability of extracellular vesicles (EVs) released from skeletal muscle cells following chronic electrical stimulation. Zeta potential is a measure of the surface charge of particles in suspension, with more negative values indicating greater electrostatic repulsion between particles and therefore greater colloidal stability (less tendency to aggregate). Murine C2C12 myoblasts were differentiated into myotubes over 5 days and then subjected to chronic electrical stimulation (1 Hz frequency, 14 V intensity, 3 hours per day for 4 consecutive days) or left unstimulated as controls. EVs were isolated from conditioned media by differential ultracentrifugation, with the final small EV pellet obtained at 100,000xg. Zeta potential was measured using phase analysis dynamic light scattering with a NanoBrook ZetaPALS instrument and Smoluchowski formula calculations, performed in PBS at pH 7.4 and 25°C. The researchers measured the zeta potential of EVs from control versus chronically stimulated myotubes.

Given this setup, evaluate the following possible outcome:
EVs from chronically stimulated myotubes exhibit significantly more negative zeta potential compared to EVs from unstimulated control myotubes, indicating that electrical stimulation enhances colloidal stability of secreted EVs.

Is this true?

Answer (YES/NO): YES